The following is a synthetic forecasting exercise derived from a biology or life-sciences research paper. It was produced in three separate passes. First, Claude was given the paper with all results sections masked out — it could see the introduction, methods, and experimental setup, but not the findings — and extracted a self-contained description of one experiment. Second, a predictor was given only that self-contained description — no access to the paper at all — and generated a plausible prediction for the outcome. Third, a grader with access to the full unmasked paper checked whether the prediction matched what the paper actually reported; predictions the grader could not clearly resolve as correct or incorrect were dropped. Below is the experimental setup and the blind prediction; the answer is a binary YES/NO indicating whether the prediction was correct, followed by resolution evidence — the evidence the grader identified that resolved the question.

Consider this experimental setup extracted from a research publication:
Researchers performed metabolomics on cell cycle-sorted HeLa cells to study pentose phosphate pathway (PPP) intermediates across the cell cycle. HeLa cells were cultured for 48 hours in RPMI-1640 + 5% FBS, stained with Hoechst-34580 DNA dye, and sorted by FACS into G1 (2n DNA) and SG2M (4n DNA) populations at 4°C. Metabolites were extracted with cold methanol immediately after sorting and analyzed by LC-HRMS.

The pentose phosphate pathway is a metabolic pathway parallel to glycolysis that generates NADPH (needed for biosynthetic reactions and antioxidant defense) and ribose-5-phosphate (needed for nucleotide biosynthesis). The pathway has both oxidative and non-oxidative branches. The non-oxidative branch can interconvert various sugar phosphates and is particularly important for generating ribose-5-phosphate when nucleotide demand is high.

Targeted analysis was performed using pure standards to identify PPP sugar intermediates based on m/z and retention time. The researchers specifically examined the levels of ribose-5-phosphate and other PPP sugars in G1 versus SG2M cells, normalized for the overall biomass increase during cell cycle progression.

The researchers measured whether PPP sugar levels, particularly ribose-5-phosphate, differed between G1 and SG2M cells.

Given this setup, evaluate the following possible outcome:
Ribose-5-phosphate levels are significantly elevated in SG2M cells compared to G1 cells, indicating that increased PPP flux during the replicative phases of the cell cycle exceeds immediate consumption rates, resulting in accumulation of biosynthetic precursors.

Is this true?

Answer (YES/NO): NO